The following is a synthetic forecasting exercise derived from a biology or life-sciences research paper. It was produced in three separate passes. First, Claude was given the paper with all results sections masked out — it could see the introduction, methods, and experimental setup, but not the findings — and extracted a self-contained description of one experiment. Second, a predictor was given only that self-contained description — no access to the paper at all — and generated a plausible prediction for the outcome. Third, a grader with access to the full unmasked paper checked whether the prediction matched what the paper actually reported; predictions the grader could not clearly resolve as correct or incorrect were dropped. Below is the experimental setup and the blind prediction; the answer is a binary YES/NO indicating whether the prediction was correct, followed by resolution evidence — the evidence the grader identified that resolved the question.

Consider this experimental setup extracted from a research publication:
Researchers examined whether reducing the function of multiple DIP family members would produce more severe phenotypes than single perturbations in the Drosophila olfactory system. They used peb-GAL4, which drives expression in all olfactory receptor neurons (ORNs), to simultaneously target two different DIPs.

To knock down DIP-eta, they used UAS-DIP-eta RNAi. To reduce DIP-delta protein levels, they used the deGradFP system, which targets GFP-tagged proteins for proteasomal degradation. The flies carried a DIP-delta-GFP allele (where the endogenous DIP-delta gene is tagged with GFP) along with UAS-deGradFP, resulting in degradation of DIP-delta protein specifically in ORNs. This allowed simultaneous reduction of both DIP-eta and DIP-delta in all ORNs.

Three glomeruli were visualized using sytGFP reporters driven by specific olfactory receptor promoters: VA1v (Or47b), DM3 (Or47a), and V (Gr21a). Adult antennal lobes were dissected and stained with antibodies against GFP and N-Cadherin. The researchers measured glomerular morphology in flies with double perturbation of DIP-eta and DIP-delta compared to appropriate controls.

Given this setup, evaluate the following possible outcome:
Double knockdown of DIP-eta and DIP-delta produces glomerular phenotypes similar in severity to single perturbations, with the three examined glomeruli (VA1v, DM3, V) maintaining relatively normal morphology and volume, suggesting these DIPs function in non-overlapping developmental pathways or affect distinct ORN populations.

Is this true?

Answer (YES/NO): NO